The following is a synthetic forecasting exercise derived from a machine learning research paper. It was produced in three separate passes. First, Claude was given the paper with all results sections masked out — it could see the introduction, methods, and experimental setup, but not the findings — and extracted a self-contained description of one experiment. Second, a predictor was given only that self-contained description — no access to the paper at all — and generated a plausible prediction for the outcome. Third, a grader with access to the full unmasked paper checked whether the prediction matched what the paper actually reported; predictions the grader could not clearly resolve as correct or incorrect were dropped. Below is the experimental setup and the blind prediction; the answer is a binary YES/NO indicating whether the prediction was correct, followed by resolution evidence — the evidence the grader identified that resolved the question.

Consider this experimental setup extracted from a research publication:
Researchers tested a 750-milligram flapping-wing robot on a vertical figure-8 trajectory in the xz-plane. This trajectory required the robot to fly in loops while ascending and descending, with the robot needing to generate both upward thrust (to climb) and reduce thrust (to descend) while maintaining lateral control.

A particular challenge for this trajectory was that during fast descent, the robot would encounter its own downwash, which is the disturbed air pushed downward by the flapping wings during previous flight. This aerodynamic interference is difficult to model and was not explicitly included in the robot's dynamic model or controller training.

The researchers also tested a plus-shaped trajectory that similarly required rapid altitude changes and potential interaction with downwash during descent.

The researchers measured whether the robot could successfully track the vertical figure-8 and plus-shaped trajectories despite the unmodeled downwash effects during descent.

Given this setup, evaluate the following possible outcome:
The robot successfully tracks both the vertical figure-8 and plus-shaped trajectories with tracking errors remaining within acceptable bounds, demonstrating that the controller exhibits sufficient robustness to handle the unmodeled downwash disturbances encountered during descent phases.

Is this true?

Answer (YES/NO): YES